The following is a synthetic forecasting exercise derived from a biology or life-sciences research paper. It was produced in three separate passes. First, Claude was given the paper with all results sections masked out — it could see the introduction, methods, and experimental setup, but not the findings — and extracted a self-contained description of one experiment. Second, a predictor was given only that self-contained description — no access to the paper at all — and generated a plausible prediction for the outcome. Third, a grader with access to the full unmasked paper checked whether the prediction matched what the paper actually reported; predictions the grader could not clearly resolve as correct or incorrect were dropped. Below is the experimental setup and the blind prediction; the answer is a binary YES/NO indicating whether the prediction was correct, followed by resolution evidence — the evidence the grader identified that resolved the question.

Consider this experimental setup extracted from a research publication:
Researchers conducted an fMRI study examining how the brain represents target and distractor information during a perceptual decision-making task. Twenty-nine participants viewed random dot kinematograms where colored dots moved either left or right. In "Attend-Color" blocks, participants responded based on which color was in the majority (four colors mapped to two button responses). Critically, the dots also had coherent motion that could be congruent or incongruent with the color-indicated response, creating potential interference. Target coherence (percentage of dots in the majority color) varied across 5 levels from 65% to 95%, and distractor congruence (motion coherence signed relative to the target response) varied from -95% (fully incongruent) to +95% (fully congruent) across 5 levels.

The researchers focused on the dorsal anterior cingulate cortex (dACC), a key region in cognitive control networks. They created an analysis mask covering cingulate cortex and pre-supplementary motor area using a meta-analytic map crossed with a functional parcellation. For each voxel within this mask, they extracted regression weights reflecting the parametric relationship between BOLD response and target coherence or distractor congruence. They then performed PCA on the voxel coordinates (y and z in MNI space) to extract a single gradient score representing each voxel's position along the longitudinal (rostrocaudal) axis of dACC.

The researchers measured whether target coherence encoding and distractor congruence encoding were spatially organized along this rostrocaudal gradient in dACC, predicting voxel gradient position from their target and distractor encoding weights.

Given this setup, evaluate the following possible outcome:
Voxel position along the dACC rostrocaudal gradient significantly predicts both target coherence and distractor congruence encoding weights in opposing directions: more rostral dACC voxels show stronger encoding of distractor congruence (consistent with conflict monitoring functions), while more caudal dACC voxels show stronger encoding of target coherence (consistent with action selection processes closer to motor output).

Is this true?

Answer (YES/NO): YES